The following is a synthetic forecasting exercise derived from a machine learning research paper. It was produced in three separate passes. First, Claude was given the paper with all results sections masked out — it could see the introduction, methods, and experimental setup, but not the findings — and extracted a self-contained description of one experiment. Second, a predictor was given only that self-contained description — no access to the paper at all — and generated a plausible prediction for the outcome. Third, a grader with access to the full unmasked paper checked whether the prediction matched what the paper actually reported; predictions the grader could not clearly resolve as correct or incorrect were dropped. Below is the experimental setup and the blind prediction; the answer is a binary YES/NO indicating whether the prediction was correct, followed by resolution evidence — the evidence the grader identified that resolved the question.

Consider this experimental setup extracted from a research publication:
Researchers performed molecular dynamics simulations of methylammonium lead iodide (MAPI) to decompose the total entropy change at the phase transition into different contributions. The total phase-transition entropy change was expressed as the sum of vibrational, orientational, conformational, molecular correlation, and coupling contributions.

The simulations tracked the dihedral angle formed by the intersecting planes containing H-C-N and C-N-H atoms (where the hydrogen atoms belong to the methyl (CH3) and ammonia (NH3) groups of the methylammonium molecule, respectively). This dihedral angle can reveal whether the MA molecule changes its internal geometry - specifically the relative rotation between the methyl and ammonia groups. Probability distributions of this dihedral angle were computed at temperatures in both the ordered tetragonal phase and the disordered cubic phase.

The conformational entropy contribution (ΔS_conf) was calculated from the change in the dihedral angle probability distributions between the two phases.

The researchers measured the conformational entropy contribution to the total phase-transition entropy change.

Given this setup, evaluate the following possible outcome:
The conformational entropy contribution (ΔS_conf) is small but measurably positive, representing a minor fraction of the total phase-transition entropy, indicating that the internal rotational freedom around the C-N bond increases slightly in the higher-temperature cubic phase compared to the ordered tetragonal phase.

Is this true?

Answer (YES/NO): NO